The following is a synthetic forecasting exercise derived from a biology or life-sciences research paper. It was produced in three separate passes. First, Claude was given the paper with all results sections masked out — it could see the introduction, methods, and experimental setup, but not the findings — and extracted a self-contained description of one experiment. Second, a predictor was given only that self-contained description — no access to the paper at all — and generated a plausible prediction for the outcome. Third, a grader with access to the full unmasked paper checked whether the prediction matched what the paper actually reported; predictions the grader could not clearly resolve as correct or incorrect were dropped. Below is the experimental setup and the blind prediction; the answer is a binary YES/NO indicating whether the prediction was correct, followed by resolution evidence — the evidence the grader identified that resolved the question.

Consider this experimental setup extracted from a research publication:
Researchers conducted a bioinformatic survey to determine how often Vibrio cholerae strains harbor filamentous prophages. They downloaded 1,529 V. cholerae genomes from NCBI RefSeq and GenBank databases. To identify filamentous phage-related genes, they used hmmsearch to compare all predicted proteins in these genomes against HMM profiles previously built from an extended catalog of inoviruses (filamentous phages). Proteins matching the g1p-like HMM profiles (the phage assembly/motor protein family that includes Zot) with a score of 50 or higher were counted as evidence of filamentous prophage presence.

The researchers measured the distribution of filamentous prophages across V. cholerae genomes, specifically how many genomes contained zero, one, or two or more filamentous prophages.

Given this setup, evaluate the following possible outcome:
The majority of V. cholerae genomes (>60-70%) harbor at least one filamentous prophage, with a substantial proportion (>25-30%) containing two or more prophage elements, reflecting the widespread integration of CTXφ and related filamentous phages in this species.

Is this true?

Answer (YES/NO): NO